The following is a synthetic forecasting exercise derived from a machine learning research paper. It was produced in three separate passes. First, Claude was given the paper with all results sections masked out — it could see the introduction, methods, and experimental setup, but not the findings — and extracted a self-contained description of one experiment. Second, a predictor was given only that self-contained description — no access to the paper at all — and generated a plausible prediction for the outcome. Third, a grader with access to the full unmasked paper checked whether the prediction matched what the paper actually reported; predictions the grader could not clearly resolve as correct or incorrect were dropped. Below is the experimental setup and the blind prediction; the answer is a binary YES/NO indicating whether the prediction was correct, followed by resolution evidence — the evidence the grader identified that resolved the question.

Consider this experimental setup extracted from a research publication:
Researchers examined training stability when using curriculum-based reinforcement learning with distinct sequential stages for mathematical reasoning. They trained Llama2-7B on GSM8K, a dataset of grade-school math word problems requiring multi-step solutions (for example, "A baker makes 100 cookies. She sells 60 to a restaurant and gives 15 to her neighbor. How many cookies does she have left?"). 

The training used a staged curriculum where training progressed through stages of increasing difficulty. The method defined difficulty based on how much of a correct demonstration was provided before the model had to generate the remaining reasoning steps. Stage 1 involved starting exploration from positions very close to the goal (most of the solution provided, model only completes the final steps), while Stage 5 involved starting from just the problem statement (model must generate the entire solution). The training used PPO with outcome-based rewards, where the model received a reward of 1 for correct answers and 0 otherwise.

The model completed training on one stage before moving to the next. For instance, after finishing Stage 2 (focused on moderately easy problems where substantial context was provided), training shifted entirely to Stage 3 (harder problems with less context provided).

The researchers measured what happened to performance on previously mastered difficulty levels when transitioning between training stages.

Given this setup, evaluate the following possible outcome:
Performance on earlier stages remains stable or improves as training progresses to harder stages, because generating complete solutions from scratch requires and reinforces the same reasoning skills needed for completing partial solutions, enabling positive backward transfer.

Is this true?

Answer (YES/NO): NO